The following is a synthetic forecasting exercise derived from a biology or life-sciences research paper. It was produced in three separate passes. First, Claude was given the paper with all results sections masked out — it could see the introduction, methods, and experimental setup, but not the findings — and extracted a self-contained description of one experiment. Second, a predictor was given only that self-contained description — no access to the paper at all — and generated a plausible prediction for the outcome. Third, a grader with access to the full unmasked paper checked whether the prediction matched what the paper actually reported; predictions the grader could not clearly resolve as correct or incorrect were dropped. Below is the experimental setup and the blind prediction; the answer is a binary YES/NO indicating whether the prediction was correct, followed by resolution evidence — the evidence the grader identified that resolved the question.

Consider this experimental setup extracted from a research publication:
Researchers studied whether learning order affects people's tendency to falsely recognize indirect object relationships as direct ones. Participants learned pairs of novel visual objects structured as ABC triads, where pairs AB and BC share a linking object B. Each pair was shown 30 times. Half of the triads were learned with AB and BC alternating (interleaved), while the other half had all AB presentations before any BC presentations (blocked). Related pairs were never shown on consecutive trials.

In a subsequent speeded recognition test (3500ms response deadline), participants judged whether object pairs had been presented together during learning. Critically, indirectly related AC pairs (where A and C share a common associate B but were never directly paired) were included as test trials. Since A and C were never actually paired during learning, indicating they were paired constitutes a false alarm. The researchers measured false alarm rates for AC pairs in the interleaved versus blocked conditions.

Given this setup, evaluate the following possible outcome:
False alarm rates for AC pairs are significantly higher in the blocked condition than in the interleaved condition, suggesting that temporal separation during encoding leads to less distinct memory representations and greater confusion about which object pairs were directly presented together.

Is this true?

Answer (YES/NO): NO